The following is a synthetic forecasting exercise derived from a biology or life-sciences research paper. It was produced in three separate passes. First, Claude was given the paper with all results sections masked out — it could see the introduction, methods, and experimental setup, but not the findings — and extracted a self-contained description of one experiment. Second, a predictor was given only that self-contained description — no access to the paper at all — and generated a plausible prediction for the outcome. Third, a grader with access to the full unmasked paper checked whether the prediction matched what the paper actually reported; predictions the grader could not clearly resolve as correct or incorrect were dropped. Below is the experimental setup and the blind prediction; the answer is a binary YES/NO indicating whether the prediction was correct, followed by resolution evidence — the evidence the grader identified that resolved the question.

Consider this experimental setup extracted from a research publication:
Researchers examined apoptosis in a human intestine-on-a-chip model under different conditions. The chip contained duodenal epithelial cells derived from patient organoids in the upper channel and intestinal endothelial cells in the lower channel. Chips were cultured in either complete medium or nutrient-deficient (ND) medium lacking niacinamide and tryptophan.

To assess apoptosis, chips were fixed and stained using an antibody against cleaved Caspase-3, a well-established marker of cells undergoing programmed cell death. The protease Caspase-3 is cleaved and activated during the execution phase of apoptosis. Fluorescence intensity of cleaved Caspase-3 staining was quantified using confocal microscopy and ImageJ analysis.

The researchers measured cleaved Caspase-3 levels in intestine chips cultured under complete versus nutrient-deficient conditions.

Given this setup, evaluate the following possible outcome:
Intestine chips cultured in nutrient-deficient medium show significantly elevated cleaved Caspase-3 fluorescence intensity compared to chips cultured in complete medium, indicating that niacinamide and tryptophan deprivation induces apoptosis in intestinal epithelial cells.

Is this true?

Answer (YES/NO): YES